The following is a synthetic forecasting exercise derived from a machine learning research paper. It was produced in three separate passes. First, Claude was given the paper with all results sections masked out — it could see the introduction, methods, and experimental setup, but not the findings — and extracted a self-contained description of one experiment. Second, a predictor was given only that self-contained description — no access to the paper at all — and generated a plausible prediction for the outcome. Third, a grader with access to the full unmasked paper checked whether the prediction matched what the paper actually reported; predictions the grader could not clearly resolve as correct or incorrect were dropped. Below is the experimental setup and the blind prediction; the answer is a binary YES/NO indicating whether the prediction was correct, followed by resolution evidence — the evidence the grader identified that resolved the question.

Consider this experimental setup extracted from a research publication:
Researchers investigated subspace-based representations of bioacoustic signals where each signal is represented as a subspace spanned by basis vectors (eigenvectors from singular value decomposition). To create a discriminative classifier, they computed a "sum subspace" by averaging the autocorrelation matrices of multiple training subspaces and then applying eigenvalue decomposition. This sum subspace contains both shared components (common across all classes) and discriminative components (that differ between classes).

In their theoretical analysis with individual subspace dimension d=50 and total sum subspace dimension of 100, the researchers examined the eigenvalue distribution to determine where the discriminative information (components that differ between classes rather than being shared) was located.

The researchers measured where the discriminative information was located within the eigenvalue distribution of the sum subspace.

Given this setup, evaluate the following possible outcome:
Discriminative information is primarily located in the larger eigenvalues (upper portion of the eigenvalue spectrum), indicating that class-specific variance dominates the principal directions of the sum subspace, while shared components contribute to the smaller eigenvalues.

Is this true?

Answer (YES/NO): NO